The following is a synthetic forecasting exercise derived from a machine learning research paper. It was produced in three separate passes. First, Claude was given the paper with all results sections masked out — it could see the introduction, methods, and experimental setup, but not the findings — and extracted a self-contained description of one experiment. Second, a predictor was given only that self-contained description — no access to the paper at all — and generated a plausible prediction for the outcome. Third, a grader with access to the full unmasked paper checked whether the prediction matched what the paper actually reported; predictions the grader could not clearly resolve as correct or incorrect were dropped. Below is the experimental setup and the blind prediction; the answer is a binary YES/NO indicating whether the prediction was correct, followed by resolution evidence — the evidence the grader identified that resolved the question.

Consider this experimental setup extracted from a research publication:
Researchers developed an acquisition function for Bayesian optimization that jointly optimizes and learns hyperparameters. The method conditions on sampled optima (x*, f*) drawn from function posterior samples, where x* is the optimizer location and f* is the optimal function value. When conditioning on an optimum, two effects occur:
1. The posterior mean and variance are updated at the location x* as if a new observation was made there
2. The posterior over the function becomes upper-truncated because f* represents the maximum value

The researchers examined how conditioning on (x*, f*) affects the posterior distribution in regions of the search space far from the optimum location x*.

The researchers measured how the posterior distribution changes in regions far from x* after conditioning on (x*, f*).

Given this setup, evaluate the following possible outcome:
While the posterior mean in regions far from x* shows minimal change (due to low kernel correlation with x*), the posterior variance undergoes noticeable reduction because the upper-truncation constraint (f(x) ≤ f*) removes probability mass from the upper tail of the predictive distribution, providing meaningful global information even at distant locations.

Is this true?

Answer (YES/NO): YES